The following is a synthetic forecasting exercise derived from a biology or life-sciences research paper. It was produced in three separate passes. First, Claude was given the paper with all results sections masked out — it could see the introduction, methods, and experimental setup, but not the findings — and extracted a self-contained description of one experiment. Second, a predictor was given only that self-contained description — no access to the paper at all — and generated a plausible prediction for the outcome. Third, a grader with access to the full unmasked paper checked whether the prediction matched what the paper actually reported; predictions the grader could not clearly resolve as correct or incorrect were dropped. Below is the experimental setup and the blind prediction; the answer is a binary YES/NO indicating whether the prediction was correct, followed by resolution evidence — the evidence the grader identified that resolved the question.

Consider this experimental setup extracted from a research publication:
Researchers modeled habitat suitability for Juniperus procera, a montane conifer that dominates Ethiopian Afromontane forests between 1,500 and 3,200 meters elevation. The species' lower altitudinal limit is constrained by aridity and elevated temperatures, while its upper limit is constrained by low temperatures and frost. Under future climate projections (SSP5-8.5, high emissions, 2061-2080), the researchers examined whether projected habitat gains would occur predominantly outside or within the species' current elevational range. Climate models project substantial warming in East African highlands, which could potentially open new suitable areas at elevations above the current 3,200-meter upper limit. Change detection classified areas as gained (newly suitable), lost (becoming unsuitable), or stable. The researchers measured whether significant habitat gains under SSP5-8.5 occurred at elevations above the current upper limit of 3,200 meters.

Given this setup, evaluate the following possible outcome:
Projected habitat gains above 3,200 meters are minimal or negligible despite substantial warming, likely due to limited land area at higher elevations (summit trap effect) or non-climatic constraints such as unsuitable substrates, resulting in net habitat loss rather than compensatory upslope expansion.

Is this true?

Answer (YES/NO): YES